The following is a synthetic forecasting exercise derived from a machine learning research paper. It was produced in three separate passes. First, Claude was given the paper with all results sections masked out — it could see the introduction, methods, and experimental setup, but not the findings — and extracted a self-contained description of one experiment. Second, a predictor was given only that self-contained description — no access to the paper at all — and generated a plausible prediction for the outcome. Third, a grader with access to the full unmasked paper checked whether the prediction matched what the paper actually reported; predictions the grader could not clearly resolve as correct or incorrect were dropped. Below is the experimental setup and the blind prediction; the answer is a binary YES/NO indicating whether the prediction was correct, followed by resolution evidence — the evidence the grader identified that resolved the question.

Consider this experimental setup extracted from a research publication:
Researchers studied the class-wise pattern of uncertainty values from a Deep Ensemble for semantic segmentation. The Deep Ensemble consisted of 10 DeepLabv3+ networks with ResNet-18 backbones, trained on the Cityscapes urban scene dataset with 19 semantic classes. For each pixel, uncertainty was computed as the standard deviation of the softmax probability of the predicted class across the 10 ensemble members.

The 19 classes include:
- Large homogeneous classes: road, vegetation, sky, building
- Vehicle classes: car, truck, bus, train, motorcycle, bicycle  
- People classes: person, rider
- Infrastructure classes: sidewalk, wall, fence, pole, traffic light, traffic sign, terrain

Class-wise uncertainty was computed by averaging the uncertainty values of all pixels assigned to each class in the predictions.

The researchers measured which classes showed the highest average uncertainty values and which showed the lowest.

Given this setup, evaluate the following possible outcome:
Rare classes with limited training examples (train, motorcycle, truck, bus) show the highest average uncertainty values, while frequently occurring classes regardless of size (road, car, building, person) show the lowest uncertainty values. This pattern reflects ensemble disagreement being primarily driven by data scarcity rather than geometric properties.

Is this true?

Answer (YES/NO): NO